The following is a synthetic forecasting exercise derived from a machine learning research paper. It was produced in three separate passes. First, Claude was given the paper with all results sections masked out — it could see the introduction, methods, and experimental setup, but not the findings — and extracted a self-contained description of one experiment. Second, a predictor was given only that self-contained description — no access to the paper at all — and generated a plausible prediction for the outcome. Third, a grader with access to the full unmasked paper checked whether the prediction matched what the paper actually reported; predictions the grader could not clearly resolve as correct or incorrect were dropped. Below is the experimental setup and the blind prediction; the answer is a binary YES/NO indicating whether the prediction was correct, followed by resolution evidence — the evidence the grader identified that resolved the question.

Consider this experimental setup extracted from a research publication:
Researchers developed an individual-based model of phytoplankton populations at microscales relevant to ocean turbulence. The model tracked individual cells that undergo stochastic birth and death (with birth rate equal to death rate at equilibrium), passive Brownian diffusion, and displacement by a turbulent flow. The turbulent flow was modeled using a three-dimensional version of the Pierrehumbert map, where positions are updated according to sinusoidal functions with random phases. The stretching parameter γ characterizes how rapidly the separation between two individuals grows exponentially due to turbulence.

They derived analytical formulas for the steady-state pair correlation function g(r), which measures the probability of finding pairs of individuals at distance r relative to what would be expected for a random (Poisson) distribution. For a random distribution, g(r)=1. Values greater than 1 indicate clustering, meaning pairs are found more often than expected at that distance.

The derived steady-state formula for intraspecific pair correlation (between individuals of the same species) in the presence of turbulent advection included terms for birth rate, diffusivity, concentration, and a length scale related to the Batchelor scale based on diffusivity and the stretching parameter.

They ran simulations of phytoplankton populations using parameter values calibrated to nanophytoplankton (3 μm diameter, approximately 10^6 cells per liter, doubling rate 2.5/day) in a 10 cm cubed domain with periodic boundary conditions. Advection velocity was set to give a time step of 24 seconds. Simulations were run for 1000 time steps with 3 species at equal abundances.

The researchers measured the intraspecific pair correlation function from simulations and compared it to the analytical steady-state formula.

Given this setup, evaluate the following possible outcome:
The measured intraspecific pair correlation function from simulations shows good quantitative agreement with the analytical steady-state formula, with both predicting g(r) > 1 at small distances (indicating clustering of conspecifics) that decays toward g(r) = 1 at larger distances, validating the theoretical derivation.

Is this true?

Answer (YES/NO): YES